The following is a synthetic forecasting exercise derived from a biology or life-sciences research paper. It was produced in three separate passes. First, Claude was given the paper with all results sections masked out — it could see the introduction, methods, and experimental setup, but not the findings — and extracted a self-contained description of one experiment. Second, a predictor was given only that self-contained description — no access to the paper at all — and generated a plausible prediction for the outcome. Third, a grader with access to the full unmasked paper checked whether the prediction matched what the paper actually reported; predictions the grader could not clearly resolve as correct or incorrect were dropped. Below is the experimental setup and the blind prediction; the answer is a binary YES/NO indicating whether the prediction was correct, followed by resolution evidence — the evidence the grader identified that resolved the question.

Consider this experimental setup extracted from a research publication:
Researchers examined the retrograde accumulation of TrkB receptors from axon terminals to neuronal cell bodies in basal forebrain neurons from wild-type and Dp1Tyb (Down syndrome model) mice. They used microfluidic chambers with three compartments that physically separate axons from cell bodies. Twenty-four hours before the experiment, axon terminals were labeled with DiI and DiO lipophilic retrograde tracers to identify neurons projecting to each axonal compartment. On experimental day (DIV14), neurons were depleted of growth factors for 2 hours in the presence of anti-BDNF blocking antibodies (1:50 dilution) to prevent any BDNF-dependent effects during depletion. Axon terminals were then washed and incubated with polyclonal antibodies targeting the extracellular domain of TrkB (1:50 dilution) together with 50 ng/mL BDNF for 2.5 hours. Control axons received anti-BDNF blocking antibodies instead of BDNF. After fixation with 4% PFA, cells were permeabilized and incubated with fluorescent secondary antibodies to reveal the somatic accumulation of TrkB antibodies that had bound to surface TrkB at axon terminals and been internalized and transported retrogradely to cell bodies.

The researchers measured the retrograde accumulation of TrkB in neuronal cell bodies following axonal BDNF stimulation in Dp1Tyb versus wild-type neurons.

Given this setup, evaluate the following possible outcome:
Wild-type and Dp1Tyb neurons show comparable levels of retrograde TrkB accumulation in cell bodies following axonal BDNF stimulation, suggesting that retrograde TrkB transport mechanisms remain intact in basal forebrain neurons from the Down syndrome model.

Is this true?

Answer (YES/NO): NO